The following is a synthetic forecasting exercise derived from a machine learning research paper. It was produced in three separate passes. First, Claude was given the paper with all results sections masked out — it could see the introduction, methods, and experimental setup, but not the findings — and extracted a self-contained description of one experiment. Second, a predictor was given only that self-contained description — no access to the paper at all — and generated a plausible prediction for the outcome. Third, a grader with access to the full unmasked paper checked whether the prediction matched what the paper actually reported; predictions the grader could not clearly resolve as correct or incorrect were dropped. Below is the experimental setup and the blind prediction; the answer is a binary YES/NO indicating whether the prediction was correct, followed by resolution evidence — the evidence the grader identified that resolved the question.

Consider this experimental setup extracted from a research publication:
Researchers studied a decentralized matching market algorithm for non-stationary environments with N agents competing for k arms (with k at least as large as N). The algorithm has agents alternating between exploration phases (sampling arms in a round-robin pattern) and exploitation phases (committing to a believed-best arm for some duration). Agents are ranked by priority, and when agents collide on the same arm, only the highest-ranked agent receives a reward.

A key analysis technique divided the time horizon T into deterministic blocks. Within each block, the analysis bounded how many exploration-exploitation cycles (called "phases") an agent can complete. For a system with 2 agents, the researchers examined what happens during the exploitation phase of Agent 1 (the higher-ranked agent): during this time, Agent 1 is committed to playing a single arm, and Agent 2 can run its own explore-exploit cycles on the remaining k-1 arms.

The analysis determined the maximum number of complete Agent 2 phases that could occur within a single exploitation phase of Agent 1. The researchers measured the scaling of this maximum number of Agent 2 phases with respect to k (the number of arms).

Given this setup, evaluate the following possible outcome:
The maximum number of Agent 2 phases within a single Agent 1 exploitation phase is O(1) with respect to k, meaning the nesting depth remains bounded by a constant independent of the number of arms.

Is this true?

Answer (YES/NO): YES